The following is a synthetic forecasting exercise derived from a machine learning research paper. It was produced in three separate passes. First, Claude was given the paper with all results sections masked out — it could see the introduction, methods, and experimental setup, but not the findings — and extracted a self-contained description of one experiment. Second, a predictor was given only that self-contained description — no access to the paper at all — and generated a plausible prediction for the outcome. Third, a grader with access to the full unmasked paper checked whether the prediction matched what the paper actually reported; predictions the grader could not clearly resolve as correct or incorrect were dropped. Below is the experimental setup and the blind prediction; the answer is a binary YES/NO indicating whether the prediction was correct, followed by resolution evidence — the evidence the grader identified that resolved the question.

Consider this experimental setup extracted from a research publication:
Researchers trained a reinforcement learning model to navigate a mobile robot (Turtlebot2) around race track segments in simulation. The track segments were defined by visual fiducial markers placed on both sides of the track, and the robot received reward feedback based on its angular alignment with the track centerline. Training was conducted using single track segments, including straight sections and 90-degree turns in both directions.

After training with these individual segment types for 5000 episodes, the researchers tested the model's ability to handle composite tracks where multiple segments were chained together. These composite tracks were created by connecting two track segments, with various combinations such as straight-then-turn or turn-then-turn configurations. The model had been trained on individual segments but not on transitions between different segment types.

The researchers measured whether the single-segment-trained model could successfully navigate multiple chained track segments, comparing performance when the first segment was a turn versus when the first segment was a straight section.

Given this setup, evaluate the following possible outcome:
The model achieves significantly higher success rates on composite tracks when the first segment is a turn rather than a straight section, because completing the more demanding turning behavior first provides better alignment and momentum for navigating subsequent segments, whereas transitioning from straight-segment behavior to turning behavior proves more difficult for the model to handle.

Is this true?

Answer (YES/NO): NO